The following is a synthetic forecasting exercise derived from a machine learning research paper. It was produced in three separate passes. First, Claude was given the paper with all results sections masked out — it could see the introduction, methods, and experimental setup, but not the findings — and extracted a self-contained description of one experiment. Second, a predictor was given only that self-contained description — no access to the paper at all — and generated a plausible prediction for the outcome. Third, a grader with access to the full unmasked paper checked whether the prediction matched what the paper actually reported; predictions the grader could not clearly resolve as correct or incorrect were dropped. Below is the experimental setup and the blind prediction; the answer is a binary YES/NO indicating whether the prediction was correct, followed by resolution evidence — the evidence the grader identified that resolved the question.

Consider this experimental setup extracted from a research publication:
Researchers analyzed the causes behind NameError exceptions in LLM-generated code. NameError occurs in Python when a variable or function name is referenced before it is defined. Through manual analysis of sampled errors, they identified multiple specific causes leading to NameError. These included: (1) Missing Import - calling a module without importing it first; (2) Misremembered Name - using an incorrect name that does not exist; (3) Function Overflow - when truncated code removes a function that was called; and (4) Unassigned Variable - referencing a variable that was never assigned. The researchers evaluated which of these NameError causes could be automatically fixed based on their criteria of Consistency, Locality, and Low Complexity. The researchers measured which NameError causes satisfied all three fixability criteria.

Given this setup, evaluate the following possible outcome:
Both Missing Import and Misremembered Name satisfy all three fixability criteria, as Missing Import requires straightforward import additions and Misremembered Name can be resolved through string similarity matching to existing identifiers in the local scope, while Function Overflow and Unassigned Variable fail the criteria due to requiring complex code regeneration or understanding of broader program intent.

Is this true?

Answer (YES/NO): NO